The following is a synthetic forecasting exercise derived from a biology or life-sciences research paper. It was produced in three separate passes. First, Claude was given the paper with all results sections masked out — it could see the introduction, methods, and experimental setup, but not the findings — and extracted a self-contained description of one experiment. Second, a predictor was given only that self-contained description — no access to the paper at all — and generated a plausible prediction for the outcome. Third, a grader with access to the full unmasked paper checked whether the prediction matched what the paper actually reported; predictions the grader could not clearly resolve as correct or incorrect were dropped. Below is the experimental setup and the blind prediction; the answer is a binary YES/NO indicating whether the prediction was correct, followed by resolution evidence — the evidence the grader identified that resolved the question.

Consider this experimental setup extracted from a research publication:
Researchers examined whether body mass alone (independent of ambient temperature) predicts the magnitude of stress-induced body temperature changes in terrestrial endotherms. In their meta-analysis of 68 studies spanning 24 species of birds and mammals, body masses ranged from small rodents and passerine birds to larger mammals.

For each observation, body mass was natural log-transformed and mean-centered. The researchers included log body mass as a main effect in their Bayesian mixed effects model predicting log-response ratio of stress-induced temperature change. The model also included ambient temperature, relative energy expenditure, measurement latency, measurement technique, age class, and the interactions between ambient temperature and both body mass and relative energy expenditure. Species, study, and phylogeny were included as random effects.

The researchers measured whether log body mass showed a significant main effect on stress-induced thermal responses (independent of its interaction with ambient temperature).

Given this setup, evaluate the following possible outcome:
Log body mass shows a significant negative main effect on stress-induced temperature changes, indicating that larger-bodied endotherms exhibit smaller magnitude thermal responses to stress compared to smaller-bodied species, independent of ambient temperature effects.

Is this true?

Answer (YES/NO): NO